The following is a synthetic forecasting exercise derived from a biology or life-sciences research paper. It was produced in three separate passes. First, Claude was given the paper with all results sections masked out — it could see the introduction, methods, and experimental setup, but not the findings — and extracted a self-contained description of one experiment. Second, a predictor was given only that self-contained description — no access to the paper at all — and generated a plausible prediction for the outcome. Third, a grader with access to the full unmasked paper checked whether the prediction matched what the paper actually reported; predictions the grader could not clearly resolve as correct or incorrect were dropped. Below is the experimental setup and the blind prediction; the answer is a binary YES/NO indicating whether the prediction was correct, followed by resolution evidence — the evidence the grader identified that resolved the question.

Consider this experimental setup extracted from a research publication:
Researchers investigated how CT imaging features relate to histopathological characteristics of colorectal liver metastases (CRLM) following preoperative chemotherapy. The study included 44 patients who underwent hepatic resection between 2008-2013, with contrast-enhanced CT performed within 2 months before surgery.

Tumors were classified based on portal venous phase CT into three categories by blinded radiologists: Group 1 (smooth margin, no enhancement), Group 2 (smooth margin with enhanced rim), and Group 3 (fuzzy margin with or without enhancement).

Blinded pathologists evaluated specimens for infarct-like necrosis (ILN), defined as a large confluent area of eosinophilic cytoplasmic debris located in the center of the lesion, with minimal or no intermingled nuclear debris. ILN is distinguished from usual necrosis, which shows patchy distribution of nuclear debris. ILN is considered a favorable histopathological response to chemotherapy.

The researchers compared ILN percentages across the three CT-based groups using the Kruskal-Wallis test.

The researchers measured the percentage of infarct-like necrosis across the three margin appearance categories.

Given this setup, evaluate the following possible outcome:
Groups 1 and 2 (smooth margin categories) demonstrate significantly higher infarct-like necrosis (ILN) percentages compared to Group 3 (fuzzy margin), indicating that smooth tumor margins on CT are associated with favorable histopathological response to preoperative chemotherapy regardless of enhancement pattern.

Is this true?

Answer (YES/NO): YES